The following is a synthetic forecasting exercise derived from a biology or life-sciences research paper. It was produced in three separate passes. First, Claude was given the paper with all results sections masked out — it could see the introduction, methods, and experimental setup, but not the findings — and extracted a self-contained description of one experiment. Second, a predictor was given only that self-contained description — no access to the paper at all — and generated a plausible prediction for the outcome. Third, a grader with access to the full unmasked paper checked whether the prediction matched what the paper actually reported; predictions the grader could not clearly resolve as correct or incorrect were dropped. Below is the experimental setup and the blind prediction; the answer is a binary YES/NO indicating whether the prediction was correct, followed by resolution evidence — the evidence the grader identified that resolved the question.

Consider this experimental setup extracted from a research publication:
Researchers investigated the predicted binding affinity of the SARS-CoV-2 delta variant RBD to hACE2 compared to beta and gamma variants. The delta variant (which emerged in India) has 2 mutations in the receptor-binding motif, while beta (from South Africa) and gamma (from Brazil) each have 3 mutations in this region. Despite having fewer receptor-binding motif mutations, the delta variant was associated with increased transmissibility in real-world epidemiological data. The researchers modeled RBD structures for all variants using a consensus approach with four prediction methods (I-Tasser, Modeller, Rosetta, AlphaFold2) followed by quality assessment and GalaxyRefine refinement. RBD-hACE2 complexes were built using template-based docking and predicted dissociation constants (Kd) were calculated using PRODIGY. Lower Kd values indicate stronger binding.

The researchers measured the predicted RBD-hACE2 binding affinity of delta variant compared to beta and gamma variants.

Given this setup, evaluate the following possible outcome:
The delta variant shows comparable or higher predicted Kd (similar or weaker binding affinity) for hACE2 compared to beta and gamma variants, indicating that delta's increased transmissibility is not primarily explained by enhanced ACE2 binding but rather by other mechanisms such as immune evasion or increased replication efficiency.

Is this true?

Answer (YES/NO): NO